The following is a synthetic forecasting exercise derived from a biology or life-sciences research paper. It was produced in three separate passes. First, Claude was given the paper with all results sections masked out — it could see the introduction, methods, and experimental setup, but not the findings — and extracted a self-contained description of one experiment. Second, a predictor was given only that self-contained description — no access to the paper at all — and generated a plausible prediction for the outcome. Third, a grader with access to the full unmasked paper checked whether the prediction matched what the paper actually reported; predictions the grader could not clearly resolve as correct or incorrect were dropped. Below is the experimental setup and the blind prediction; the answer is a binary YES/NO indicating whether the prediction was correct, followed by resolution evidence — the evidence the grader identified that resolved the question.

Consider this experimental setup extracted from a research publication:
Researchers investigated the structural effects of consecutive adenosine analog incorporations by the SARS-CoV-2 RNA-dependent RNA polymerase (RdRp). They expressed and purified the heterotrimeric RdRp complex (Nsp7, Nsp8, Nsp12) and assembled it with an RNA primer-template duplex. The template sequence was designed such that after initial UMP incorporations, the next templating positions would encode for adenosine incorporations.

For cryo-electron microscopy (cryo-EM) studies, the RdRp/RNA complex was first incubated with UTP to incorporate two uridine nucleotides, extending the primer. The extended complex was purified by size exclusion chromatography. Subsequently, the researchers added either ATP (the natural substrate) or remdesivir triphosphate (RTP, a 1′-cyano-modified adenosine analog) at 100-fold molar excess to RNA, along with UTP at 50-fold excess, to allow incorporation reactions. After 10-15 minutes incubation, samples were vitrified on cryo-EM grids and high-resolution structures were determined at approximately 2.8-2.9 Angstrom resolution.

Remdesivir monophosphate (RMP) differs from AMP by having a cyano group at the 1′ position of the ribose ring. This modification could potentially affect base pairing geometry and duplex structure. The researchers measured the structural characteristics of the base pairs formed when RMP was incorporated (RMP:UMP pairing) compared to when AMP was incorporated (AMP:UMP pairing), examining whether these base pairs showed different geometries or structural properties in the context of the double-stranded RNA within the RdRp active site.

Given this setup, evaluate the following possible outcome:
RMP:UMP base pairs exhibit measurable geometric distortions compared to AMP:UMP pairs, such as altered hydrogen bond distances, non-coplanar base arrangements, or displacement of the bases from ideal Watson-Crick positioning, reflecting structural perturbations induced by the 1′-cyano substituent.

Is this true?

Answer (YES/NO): NO